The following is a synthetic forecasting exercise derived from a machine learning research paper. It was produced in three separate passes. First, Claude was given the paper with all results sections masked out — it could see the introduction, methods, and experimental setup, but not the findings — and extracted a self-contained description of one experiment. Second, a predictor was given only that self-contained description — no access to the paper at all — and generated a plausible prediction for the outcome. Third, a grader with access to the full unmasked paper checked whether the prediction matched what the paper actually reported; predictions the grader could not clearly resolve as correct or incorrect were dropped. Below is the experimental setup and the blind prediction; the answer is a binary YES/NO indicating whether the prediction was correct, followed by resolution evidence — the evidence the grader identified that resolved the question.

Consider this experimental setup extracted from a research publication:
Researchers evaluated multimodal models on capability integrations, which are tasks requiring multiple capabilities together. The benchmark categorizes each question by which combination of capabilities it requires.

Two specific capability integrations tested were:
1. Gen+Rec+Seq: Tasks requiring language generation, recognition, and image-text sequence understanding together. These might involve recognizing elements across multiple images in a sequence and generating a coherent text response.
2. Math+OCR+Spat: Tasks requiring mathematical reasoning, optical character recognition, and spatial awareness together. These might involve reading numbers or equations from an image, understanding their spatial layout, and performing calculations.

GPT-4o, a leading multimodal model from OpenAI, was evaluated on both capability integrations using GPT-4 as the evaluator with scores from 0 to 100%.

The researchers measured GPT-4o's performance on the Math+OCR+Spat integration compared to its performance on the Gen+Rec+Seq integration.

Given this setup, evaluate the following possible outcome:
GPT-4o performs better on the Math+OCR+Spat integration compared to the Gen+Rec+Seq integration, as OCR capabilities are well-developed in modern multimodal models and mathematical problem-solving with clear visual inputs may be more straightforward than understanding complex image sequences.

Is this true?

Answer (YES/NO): YES